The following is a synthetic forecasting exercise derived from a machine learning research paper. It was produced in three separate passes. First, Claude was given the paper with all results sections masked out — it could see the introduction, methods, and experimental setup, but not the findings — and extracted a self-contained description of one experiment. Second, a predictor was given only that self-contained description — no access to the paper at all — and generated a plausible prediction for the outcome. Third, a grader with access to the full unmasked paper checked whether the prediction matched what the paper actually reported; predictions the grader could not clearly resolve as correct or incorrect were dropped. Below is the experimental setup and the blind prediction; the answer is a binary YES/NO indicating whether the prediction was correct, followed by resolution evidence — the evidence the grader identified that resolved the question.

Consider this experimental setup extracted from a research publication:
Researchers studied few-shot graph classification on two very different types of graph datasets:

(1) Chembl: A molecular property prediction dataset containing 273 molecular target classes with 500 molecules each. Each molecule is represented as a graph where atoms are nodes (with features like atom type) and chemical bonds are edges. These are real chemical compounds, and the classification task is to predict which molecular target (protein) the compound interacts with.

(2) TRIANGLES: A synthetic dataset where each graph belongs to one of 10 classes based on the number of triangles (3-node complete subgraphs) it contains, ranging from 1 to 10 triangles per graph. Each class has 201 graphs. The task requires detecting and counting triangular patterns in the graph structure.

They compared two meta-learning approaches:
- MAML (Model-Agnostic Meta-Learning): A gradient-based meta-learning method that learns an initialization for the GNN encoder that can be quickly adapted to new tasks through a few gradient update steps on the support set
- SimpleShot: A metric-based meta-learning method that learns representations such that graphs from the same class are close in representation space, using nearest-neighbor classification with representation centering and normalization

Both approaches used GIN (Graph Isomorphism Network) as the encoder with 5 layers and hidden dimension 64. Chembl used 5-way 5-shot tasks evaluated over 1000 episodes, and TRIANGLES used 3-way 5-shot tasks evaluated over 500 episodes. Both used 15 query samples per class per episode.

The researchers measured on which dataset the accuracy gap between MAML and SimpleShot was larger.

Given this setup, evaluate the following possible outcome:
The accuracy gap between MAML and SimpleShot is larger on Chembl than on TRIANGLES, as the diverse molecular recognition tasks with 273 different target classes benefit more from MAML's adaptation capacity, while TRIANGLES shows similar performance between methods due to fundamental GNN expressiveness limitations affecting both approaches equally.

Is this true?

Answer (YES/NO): NO